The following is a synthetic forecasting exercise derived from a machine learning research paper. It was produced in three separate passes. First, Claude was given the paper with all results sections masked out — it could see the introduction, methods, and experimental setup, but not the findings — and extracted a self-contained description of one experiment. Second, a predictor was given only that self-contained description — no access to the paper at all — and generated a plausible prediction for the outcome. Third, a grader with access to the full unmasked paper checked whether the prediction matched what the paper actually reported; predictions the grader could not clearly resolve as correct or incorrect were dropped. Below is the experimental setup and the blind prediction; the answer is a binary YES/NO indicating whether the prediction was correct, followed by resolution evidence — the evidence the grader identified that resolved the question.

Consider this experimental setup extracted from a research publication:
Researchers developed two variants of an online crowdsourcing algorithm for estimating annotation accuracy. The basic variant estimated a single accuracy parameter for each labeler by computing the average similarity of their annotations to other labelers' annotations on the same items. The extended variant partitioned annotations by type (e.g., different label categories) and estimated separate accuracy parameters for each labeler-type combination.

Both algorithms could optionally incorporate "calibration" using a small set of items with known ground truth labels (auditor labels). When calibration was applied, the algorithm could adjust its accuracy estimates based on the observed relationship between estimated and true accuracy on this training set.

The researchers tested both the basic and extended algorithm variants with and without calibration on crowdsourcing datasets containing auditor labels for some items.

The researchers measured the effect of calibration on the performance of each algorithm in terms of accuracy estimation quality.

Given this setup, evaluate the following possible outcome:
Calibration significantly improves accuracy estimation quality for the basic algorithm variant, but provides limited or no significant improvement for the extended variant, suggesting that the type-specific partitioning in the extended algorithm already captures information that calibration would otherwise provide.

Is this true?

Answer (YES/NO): NO